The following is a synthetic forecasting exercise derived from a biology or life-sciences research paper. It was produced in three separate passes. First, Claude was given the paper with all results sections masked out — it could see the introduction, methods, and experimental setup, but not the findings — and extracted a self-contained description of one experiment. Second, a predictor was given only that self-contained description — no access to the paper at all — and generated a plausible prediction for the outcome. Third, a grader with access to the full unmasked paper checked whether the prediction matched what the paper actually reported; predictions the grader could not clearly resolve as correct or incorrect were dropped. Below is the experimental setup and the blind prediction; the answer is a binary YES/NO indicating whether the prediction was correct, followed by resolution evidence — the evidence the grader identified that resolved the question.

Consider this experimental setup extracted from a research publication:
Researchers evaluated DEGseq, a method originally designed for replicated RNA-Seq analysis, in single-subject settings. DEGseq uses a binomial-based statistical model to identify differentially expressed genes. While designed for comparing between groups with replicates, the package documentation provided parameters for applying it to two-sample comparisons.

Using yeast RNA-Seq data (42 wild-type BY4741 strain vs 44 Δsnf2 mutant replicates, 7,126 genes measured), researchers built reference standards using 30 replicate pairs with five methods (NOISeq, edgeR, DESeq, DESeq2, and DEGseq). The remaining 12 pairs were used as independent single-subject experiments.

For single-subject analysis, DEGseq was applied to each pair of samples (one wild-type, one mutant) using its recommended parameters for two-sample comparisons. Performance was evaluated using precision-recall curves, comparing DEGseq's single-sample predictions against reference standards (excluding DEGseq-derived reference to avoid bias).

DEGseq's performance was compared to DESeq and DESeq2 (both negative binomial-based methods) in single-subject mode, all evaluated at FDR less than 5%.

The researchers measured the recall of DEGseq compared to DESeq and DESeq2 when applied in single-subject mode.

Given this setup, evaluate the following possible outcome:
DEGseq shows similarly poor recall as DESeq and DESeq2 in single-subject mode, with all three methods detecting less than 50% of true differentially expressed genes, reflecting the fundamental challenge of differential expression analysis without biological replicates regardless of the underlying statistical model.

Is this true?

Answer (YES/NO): NO